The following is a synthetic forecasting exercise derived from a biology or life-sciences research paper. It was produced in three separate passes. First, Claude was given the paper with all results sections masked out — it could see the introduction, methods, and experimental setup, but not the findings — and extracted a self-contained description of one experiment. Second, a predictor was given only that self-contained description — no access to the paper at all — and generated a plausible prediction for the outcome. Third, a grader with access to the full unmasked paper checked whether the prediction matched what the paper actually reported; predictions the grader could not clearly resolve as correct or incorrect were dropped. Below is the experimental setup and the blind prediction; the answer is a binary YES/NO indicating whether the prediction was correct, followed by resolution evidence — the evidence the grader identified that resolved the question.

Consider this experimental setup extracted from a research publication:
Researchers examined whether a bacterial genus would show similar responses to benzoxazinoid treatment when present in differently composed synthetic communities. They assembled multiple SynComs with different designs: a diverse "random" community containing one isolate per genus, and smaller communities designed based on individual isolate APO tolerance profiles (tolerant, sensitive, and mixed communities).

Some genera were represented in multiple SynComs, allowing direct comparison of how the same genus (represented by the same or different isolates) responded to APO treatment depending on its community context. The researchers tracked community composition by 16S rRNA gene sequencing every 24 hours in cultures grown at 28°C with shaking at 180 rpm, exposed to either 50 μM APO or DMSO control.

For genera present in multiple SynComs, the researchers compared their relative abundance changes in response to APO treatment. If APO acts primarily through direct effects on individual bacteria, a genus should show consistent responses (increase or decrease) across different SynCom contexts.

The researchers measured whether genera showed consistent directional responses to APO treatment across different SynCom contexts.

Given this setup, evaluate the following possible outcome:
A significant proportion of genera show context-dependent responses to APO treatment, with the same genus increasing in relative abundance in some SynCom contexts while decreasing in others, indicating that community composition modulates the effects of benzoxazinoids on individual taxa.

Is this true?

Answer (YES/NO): NO